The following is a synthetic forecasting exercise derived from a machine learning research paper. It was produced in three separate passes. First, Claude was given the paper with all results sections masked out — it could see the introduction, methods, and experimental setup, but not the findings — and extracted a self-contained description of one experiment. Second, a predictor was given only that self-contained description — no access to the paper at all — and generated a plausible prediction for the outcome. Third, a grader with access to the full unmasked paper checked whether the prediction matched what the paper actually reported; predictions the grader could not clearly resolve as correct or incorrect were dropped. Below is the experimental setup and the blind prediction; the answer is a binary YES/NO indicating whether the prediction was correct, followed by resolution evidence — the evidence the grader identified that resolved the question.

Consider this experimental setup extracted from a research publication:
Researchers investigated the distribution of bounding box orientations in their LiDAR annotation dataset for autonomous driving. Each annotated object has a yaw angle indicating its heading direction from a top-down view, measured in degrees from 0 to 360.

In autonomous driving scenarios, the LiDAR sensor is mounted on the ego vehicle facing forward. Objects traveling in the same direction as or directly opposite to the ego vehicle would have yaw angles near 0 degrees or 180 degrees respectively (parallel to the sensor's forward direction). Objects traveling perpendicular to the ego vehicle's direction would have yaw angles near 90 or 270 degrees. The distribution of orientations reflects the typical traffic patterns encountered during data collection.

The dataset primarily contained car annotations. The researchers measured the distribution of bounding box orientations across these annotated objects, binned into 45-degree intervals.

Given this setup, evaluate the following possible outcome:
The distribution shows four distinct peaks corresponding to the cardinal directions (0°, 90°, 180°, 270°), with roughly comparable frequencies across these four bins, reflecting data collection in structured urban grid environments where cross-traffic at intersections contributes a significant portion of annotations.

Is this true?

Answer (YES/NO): NO